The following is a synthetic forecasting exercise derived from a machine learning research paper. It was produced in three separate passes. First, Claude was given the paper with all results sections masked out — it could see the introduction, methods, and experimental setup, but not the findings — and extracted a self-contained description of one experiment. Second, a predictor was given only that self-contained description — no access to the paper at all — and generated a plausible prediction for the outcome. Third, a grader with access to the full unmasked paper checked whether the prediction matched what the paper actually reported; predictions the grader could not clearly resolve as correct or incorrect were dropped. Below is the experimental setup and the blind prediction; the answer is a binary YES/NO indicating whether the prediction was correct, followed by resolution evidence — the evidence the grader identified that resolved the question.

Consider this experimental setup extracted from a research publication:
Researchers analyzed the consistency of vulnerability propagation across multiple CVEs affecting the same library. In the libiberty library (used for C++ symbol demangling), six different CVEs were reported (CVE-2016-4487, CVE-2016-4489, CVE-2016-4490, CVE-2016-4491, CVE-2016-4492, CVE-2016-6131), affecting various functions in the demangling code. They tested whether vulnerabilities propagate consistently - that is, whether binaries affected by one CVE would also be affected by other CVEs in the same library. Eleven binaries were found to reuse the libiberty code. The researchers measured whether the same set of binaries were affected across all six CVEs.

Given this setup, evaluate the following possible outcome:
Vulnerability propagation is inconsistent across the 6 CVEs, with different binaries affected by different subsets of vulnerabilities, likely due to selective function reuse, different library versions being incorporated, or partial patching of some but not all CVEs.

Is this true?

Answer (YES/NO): NO